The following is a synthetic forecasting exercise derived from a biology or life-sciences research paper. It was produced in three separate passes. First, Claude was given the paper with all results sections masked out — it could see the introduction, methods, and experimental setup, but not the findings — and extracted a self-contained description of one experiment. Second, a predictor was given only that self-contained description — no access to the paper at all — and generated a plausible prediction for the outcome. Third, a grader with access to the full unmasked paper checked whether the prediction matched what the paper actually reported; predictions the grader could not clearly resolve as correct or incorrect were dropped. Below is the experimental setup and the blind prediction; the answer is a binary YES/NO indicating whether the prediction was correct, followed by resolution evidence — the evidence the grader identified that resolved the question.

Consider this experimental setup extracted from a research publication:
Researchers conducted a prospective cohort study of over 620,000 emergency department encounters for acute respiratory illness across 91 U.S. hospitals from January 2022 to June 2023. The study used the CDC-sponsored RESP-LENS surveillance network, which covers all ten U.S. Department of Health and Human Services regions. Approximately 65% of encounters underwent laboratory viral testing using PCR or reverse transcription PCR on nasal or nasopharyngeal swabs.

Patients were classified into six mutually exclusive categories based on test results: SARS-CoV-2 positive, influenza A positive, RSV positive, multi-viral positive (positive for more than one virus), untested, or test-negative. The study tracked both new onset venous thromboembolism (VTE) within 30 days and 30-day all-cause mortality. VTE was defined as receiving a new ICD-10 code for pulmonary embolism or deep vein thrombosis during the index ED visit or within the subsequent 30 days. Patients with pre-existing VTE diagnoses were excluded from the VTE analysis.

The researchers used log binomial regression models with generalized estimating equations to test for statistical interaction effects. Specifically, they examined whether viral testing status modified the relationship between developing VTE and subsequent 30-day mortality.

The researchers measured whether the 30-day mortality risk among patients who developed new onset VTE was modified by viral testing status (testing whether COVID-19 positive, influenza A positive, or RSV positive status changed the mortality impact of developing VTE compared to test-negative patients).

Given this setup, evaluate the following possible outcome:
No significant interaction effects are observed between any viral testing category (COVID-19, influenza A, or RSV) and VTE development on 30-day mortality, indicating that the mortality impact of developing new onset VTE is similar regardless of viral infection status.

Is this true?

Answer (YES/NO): YES